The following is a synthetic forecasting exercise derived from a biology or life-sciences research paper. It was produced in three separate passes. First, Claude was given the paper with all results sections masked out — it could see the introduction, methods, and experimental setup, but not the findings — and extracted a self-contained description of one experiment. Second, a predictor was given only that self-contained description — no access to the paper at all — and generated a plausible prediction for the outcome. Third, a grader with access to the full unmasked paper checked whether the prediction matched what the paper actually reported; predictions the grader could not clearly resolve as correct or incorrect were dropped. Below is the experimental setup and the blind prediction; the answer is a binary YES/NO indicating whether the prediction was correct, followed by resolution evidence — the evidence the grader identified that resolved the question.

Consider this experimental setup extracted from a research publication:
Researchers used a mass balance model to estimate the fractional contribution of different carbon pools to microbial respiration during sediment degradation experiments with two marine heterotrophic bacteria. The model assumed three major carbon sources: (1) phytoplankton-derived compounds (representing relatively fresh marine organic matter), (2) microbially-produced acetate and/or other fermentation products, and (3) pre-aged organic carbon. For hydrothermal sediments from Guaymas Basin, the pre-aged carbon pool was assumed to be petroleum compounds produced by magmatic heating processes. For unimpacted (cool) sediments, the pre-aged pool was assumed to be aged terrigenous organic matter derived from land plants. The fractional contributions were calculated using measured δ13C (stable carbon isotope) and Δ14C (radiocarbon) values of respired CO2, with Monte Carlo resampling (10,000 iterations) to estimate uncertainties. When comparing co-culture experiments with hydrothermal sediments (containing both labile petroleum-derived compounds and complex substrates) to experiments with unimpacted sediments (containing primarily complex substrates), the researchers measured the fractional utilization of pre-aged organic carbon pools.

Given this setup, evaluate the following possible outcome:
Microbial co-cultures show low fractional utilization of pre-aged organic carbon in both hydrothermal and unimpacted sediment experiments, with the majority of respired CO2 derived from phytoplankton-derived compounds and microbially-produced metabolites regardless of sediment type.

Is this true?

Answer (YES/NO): NO